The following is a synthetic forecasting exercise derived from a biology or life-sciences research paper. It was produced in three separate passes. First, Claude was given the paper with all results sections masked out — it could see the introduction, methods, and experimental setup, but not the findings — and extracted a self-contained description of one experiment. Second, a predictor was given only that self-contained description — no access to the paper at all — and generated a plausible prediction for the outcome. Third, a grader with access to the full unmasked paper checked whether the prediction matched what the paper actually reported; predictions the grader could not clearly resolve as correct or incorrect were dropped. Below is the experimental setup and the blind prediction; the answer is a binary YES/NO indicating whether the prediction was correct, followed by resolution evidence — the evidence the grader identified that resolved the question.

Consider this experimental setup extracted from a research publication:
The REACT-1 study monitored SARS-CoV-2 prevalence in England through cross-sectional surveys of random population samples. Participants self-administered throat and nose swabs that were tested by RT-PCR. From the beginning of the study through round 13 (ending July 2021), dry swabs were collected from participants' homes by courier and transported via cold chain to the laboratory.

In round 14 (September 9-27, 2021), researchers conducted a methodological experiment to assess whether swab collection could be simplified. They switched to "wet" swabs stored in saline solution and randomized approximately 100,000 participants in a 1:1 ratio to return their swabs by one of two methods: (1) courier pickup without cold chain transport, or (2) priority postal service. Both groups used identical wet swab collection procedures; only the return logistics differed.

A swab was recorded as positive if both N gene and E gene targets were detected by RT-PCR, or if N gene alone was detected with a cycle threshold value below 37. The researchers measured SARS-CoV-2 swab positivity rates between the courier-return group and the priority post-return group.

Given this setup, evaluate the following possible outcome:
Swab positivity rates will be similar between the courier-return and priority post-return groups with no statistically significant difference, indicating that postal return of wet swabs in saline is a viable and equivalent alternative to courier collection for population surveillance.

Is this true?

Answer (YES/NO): YES